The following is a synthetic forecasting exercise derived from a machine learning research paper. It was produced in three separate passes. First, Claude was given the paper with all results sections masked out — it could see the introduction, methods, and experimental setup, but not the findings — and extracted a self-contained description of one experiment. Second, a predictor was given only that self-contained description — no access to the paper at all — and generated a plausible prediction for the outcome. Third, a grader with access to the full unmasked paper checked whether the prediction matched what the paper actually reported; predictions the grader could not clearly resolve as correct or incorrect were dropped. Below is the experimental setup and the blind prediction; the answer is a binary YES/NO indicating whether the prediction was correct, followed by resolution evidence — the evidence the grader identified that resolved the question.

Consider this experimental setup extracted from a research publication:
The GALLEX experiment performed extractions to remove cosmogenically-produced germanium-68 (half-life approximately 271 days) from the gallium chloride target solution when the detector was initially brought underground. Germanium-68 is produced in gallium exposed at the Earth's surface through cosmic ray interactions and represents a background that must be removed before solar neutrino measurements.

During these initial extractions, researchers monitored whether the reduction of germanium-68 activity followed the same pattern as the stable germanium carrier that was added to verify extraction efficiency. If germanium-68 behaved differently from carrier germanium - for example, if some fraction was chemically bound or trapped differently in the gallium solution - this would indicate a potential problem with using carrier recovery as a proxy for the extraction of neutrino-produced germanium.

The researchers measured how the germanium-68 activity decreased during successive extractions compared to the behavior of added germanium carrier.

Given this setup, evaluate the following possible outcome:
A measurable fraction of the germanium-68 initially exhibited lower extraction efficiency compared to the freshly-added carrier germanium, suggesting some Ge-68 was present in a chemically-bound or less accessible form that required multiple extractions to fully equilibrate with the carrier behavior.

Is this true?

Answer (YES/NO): YES